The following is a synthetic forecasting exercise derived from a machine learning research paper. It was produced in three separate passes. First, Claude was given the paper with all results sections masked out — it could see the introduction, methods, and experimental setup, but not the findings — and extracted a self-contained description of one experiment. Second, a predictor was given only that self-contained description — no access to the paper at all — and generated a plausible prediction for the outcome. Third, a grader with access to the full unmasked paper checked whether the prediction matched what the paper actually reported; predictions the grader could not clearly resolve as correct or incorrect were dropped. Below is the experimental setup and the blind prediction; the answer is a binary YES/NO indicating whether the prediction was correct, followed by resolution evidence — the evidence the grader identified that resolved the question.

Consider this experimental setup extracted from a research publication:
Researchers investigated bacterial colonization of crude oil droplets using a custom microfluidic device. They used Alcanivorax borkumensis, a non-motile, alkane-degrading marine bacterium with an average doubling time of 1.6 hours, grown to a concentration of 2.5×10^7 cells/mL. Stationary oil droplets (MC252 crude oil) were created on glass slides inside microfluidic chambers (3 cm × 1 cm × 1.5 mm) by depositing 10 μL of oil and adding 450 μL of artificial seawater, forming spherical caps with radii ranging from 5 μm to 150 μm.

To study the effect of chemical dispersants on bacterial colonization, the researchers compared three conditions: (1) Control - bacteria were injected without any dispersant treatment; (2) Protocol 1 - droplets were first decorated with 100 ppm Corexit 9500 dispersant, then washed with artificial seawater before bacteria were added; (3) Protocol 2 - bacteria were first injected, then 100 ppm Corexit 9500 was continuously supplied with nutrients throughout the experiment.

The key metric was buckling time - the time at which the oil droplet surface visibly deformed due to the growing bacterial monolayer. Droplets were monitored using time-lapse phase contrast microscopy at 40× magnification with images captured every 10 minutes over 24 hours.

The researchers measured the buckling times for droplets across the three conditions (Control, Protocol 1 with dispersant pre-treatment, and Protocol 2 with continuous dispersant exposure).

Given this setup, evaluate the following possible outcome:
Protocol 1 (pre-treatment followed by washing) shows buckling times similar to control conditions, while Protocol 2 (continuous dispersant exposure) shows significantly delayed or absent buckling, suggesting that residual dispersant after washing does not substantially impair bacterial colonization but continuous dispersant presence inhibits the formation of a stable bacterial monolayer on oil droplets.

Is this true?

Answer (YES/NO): NO